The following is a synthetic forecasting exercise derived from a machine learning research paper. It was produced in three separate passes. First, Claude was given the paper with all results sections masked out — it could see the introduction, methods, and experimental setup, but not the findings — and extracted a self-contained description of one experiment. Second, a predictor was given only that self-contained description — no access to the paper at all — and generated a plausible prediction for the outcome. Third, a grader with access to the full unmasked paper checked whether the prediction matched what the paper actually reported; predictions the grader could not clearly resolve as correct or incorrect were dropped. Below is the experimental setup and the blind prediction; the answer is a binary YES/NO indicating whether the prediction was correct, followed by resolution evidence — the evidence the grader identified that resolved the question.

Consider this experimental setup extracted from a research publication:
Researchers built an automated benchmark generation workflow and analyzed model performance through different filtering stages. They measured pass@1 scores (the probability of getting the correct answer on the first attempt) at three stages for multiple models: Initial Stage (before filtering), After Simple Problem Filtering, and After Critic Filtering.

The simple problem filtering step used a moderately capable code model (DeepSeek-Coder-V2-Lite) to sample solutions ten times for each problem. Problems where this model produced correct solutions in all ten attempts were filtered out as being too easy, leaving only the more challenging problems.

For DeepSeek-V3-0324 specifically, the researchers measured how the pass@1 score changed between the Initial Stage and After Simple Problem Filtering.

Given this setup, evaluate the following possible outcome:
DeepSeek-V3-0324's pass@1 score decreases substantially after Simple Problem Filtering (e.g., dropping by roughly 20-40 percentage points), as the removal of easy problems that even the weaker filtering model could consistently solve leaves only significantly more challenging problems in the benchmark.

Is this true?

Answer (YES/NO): YES